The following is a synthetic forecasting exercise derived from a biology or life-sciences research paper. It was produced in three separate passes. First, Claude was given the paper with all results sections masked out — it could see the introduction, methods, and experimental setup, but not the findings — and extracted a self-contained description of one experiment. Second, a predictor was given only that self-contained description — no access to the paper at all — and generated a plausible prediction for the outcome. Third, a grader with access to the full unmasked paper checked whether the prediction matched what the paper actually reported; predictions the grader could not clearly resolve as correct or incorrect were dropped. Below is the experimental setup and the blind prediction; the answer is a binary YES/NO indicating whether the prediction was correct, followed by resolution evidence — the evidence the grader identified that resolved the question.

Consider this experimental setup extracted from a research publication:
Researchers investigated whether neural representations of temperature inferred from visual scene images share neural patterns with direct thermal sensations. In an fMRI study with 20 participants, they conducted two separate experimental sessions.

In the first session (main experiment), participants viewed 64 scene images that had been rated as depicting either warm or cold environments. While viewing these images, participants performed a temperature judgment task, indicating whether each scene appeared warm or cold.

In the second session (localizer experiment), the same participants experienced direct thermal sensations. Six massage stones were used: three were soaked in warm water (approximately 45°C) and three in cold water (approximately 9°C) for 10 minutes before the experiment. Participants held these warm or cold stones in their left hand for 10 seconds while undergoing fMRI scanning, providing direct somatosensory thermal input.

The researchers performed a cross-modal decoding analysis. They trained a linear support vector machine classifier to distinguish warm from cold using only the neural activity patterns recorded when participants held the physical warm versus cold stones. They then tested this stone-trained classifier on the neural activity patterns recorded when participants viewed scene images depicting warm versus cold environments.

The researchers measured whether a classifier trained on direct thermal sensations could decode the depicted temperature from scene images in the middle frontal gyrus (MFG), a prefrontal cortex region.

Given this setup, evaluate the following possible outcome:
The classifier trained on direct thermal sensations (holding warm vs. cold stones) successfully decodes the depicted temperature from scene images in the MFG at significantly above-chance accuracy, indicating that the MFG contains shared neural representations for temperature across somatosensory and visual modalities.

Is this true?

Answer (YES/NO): YES